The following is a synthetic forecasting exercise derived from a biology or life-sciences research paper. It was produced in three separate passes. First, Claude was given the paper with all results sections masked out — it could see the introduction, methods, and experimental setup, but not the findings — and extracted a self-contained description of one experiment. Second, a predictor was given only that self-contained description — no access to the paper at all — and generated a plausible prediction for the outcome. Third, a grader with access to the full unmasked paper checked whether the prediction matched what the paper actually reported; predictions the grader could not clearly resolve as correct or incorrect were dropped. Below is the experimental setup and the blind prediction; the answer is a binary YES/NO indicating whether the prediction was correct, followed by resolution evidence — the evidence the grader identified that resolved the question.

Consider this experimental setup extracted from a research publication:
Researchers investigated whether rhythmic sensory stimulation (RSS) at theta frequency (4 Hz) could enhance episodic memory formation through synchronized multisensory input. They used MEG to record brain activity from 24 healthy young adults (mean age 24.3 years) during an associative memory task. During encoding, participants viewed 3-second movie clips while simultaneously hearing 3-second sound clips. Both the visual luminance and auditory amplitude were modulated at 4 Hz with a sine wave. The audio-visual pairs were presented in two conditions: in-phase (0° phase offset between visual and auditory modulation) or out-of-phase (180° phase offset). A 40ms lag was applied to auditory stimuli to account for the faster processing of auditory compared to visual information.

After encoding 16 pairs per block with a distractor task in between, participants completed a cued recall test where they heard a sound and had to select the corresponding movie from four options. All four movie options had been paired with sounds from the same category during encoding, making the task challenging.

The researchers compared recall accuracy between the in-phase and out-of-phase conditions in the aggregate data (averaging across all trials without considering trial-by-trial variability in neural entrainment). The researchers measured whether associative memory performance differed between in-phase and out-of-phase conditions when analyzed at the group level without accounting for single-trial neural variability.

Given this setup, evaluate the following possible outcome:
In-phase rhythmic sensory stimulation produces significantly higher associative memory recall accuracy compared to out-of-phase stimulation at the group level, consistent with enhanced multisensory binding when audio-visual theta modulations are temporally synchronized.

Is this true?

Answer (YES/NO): NO